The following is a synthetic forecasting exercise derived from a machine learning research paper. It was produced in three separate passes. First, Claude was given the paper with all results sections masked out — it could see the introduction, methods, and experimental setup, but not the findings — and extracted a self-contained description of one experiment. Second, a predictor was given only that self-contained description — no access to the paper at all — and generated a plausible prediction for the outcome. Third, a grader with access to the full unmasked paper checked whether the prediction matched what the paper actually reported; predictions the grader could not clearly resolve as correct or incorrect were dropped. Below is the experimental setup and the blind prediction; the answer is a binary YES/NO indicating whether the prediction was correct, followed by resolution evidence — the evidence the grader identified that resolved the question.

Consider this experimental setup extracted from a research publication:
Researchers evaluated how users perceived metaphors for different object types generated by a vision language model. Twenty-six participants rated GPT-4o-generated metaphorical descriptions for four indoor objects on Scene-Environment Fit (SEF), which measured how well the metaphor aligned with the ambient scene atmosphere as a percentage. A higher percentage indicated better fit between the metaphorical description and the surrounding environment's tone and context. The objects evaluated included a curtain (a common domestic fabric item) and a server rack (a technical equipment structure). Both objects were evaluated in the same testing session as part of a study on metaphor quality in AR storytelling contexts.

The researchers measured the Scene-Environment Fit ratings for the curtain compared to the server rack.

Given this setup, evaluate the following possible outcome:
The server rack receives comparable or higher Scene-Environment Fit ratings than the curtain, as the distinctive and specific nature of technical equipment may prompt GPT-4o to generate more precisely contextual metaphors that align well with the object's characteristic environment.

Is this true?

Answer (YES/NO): YES